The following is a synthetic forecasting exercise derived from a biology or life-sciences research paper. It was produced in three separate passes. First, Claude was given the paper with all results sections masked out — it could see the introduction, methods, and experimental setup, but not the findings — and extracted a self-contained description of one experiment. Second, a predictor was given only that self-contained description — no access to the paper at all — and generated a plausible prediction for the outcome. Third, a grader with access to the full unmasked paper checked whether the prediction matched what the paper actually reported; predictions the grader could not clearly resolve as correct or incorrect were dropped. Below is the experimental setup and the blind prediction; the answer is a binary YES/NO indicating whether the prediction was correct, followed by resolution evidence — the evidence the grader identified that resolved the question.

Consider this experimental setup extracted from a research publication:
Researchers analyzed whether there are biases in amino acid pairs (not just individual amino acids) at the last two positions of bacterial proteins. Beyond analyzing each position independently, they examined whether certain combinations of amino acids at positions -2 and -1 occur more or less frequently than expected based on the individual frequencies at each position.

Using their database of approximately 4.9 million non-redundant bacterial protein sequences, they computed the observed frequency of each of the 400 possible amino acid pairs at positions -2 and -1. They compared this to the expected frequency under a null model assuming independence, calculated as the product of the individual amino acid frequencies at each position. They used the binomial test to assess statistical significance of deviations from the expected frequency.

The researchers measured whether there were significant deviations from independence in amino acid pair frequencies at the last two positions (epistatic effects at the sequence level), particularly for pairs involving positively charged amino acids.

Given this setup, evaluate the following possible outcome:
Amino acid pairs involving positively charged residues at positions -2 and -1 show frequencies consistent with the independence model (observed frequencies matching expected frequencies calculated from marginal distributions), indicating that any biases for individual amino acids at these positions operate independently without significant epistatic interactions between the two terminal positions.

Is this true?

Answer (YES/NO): NO